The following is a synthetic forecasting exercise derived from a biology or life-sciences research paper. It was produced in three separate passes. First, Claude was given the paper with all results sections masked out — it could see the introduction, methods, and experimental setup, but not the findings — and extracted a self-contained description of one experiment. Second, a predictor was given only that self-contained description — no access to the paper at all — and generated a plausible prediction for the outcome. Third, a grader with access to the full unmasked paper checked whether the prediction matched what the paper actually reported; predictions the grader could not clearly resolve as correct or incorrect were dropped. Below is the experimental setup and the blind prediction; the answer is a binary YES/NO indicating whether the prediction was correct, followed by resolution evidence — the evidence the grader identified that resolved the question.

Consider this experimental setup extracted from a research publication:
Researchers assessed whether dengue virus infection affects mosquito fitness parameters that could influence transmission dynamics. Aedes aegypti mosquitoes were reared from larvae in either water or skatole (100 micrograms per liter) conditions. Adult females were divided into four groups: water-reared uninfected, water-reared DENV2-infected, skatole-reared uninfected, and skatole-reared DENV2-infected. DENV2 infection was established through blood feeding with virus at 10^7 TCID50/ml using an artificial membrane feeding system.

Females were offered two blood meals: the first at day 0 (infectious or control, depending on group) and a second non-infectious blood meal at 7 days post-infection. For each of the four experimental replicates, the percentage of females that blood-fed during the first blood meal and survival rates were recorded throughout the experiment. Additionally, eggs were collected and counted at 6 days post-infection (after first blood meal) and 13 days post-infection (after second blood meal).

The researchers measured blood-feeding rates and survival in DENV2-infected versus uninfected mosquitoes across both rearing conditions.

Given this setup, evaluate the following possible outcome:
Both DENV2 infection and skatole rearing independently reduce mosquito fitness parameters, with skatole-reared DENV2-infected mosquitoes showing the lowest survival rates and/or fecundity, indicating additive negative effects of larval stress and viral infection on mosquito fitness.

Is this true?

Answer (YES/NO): NO